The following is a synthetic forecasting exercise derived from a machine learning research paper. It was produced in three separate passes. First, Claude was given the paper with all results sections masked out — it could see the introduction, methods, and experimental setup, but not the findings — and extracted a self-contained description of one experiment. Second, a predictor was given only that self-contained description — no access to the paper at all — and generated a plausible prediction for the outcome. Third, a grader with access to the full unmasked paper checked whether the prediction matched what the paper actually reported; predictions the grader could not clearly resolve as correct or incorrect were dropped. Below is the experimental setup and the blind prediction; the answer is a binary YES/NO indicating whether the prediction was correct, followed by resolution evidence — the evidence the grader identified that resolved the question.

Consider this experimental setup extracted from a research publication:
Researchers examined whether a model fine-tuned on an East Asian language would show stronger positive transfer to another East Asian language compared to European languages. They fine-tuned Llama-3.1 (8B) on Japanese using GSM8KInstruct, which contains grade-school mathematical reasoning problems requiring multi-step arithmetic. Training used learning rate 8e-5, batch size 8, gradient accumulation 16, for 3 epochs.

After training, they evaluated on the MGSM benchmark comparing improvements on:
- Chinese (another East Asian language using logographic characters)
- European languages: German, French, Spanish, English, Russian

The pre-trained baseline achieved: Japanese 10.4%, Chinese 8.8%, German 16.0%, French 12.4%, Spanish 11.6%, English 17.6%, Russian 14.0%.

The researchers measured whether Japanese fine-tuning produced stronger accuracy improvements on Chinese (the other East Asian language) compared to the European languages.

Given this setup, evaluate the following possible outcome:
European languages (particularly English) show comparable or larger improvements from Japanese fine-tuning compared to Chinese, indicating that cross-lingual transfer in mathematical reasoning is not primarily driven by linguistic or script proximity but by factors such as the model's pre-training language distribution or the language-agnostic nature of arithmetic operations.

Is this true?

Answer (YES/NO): NO